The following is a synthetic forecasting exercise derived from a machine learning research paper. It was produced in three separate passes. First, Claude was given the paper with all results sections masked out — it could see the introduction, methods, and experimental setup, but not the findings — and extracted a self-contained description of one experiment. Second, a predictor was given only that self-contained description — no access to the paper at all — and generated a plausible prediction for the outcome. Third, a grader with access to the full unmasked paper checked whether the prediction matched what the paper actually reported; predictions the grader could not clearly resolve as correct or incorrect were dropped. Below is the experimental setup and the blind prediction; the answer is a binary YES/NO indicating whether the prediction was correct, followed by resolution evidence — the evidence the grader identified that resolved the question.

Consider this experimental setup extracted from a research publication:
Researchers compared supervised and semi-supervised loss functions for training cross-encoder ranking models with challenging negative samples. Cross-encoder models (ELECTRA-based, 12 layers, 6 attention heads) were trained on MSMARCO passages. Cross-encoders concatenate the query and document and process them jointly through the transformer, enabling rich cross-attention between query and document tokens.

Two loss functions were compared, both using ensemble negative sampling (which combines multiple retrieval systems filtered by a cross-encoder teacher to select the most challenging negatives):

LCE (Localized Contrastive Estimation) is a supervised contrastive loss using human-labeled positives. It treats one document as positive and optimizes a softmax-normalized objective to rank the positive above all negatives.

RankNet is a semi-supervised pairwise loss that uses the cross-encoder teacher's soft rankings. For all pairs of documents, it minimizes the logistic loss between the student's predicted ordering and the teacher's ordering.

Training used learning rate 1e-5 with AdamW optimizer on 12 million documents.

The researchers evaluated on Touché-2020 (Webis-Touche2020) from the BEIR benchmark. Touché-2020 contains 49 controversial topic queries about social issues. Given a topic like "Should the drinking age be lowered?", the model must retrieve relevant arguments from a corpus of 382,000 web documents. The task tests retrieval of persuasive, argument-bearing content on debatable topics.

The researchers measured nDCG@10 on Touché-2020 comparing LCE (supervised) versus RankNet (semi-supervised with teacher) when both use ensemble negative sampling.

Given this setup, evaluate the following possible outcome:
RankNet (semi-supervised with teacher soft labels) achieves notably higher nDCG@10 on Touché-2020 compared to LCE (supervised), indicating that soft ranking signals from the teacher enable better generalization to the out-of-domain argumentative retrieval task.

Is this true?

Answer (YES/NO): NO